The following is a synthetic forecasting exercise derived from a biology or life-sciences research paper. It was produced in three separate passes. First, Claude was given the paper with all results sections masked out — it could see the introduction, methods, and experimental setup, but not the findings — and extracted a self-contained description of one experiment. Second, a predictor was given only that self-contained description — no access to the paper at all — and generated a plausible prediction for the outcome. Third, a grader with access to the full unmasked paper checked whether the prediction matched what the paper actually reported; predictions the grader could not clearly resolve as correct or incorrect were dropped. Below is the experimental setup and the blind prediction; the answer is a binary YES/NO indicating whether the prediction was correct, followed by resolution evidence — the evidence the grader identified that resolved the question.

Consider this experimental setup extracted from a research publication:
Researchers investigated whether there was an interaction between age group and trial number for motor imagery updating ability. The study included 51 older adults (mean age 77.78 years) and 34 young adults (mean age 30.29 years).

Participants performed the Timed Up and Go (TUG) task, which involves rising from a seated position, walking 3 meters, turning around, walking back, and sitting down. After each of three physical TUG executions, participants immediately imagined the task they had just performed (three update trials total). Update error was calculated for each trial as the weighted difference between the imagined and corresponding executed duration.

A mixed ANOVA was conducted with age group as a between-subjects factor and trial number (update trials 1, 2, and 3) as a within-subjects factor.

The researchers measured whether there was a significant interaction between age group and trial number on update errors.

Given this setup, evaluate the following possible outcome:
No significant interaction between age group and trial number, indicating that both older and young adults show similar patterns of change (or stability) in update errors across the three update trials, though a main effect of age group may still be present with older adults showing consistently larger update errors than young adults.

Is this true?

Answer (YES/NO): NO